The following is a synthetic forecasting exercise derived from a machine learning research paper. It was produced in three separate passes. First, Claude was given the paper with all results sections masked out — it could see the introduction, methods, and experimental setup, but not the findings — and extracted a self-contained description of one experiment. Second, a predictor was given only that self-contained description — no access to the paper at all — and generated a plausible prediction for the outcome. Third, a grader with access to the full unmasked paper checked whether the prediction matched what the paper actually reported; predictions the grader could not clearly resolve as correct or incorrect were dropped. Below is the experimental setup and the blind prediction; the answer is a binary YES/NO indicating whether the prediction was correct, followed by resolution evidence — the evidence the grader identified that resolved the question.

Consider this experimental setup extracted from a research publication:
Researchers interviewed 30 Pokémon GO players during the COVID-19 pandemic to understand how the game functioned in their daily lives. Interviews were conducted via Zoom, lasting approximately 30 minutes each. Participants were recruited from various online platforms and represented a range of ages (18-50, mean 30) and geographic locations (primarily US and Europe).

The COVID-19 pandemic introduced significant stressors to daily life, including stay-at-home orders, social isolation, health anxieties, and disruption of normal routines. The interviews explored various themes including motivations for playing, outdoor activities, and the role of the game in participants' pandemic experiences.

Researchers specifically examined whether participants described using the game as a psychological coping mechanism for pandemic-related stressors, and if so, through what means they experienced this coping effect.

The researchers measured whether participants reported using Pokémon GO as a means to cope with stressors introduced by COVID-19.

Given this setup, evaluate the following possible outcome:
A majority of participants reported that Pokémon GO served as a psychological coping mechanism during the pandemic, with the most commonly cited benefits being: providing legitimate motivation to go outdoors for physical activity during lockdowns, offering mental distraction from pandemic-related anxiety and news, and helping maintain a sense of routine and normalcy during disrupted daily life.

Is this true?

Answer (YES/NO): NO